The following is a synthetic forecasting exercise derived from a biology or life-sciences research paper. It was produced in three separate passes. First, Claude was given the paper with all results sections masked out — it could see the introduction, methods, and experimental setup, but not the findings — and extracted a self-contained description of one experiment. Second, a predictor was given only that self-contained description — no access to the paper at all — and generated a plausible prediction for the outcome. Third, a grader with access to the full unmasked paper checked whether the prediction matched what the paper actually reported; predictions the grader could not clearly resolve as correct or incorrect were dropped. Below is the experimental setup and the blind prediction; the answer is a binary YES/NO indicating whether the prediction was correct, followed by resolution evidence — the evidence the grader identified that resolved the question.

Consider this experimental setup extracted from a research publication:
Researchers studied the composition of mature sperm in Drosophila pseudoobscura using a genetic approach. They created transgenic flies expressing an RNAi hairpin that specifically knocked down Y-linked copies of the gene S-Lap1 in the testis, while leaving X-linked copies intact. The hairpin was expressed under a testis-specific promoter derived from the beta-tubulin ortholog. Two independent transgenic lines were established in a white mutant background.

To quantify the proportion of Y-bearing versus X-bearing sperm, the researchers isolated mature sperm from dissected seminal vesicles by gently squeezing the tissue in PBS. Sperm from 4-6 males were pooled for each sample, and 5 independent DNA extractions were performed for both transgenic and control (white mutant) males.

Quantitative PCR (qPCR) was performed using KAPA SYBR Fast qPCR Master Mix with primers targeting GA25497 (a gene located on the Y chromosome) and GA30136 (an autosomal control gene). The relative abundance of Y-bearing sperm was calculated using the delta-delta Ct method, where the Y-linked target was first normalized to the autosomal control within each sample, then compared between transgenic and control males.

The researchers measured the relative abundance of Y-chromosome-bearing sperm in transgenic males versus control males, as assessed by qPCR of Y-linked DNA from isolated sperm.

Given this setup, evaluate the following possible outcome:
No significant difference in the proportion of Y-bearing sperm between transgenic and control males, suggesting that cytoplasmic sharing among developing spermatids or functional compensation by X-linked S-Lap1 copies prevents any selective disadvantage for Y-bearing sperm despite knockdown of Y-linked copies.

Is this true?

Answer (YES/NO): NO